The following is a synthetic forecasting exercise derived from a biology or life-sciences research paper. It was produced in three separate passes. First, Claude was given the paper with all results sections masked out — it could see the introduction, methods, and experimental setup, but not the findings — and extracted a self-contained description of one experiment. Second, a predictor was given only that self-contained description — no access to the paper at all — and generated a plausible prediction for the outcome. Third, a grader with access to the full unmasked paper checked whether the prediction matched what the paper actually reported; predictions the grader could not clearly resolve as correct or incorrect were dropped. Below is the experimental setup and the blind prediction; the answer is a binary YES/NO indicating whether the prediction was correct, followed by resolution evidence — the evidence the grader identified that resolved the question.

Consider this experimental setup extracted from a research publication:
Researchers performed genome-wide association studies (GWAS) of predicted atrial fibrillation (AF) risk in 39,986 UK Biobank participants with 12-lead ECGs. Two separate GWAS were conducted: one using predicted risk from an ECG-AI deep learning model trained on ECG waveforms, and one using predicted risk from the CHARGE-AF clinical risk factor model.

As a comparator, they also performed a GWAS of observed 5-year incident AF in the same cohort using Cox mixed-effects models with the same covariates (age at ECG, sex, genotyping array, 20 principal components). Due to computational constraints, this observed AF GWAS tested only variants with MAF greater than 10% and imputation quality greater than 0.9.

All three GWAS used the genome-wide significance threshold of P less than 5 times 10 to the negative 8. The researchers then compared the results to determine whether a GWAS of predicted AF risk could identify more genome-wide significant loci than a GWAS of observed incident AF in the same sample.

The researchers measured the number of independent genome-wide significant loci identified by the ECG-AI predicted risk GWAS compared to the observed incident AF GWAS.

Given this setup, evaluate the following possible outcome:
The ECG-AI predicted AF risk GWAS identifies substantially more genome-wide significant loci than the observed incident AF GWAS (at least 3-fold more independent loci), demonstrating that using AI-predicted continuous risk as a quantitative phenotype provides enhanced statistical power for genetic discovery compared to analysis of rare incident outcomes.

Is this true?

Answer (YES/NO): YES